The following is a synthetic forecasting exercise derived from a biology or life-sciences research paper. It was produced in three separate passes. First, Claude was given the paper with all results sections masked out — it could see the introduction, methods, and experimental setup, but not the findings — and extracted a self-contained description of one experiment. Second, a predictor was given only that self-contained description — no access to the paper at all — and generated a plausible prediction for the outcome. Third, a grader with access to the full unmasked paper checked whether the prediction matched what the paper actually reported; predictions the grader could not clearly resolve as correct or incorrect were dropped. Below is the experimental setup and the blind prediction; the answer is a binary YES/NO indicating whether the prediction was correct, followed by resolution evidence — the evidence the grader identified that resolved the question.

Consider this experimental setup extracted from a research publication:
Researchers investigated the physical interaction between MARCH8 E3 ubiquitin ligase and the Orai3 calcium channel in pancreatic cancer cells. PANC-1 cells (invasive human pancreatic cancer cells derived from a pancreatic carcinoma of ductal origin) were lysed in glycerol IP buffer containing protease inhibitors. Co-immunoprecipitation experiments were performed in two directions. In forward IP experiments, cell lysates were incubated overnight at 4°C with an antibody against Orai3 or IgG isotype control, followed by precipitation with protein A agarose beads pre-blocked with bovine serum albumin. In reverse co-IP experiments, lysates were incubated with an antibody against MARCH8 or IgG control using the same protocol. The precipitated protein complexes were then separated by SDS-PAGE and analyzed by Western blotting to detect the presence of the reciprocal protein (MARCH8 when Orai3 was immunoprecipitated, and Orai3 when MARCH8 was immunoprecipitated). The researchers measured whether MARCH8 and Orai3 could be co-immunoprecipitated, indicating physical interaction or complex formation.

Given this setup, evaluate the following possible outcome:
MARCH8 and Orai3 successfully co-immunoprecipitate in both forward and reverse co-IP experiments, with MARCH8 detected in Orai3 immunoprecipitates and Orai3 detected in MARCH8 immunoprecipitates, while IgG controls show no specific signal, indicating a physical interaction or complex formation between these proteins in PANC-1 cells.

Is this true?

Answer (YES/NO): YES